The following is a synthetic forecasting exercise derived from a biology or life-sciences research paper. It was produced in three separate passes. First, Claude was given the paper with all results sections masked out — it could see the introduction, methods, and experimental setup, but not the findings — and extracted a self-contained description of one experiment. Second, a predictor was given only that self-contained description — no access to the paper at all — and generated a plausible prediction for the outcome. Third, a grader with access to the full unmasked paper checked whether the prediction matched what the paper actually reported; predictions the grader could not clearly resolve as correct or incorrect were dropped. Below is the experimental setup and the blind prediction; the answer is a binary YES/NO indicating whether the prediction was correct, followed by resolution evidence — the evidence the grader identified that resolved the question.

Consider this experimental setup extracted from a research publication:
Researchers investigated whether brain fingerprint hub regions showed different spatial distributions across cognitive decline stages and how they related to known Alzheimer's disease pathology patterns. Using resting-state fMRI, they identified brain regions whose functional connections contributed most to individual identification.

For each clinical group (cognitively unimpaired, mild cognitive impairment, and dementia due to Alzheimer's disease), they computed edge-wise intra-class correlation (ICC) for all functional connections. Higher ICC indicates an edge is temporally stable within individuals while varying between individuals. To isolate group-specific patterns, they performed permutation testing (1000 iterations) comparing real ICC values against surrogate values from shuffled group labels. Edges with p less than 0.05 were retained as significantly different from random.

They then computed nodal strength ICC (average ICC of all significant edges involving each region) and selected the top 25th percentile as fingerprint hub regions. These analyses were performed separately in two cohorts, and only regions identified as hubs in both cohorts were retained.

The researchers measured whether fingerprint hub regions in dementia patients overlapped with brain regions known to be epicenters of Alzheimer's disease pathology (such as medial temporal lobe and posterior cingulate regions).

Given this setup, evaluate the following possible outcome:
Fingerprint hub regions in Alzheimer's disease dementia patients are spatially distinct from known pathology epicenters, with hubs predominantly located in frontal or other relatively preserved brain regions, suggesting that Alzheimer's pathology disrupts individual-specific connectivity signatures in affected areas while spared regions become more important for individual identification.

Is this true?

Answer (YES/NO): NO